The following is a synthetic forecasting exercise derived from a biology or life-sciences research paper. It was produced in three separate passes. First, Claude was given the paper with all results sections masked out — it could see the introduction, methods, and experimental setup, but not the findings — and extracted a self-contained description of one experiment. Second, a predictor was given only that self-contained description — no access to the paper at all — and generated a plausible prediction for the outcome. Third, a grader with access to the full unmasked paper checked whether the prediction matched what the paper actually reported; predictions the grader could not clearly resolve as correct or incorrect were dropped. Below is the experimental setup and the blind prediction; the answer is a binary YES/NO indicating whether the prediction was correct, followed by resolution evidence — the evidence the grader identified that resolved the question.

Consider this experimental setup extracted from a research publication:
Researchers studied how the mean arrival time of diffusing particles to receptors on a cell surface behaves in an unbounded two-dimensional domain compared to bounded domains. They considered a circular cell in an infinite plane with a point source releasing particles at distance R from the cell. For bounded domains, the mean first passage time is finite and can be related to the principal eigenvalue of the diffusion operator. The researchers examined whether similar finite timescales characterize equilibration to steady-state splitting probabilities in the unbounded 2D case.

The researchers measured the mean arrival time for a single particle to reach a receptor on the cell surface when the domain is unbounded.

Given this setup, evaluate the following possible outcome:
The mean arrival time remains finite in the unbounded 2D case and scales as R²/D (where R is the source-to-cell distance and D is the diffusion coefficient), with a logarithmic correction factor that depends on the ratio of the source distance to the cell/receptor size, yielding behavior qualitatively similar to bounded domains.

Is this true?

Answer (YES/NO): NO